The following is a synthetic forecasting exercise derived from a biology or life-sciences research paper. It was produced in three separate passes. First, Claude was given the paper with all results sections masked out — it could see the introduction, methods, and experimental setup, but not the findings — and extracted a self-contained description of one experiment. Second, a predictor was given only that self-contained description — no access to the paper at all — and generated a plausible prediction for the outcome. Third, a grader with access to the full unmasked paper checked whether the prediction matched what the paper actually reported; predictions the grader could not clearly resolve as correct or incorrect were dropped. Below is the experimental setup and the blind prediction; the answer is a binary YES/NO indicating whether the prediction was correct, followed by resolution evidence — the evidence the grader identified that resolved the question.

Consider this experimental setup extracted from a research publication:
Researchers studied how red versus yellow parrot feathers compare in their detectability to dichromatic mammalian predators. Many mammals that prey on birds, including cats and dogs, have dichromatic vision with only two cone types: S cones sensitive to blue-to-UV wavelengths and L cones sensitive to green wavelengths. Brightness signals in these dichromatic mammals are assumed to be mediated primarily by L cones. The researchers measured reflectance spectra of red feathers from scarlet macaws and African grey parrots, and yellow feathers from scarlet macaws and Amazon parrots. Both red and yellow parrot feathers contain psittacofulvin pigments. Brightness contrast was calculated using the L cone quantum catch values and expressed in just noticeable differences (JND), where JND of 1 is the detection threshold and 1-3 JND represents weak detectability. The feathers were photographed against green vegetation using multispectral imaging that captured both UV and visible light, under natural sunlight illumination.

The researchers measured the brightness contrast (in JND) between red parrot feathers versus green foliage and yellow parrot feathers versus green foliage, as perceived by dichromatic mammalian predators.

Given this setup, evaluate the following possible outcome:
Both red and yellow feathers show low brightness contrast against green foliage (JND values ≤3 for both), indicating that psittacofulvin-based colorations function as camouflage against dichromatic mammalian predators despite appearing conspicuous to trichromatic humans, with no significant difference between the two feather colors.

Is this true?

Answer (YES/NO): NO